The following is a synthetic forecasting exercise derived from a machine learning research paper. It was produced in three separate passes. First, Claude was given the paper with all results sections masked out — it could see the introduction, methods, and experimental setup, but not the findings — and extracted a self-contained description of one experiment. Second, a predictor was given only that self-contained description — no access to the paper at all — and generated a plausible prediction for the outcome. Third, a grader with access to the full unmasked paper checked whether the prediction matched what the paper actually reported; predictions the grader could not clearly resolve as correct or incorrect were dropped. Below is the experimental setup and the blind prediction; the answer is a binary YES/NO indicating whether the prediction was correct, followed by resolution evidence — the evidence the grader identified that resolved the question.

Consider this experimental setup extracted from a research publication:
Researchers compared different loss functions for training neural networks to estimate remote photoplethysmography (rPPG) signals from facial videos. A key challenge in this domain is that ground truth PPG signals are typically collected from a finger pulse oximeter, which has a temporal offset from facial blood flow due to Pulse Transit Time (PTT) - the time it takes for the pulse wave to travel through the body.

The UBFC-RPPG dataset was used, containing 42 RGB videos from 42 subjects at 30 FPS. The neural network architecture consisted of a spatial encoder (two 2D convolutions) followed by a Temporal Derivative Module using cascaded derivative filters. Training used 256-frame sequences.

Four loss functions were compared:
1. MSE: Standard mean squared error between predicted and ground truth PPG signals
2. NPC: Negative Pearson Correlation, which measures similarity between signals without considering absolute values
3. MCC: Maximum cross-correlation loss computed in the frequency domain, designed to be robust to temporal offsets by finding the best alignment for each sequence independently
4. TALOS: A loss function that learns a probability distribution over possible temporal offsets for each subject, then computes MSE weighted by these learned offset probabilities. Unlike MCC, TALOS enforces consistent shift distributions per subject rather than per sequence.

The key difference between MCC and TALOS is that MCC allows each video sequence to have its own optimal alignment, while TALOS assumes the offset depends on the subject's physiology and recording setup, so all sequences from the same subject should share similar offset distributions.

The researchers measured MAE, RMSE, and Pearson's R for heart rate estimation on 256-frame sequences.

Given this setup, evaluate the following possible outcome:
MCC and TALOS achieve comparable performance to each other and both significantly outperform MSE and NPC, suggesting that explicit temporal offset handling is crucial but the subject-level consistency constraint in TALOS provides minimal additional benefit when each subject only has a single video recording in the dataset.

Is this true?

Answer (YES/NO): NO